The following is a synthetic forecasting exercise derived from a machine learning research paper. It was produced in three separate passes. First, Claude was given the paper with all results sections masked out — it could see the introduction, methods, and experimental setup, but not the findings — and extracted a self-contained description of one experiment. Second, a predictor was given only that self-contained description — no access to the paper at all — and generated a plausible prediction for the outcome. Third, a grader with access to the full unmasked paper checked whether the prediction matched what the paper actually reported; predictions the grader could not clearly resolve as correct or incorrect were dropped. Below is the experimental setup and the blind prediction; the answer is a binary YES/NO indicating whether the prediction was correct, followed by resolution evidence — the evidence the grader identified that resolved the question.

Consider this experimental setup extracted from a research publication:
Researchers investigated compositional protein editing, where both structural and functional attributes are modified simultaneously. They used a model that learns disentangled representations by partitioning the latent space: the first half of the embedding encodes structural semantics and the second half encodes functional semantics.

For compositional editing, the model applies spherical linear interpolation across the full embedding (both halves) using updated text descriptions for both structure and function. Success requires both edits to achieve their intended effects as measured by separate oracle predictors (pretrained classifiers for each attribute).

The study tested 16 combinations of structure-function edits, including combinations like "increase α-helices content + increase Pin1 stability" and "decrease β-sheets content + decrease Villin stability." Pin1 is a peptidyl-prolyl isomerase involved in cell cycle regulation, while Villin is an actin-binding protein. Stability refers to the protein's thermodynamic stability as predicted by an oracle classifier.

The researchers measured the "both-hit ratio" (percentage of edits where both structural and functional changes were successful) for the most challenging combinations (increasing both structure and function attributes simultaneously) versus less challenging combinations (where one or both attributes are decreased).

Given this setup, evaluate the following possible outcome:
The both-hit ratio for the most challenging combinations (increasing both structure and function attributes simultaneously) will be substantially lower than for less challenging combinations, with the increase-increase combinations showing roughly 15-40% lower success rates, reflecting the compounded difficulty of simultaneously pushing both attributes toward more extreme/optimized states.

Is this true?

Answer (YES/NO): NO